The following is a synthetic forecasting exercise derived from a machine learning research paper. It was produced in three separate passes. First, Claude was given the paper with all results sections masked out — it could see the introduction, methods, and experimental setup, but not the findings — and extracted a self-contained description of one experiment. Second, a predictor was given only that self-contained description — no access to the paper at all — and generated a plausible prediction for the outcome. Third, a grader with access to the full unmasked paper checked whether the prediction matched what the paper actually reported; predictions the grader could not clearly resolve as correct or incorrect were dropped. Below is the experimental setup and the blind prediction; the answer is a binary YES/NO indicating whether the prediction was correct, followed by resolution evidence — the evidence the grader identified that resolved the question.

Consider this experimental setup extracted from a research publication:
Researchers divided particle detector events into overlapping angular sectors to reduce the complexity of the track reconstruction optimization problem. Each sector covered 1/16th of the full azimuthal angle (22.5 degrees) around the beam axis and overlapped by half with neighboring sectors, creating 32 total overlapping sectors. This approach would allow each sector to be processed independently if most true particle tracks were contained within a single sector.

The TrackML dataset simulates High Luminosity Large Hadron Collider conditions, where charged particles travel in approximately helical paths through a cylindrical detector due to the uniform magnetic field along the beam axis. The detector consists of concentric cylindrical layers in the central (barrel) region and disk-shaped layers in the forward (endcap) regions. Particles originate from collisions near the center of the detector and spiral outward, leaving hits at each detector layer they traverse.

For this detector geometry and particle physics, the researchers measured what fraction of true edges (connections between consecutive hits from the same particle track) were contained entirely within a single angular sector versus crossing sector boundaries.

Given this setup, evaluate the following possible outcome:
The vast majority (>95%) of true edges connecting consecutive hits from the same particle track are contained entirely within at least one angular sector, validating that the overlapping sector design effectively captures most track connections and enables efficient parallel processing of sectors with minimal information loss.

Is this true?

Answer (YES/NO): YES